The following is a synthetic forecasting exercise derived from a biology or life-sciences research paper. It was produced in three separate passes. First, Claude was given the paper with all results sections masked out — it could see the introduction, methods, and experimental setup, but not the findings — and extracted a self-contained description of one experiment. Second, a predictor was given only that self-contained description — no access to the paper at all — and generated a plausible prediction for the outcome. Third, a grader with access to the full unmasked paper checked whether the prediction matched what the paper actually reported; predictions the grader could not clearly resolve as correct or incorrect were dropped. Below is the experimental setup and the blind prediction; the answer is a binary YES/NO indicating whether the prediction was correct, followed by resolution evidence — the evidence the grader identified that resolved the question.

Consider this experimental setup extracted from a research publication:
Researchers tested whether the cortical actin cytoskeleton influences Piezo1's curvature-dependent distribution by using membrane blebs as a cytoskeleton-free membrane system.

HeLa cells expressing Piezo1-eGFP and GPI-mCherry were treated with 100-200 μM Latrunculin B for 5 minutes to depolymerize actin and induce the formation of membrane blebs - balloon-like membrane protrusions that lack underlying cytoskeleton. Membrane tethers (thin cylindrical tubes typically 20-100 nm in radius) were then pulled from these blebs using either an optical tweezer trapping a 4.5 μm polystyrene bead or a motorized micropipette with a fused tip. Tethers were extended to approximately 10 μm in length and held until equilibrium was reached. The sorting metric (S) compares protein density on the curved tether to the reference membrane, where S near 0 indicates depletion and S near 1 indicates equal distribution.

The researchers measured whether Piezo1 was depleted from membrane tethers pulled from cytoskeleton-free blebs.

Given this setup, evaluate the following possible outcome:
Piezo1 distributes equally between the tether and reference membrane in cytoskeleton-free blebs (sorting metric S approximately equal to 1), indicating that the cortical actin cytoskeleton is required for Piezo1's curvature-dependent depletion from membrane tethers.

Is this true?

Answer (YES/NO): NO